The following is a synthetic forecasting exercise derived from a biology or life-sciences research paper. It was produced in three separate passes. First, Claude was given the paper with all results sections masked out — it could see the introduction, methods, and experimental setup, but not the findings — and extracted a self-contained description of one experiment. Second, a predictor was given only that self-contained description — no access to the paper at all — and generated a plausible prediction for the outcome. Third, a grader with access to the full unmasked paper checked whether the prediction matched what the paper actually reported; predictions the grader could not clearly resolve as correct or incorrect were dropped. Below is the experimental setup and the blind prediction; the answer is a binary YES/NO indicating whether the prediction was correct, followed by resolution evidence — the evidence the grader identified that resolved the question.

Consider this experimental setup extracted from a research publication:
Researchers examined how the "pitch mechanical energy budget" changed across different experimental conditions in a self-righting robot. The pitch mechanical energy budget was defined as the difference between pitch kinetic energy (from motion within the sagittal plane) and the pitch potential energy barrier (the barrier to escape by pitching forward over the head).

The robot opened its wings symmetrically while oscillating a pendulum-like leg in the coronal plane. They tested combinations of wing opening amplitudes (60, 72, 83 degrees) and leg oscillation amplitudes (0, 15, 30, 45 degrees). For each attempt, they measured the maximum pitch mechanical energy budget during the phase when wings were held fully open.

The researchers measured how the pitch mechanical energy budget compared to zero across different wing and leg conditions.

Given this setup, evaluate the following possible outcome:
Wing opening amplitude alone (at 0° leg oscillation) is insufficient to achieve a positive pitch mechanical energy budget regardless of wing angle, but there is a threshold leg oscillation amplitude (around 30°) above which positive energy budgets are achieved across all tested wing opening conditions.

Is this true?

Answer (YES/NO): NO